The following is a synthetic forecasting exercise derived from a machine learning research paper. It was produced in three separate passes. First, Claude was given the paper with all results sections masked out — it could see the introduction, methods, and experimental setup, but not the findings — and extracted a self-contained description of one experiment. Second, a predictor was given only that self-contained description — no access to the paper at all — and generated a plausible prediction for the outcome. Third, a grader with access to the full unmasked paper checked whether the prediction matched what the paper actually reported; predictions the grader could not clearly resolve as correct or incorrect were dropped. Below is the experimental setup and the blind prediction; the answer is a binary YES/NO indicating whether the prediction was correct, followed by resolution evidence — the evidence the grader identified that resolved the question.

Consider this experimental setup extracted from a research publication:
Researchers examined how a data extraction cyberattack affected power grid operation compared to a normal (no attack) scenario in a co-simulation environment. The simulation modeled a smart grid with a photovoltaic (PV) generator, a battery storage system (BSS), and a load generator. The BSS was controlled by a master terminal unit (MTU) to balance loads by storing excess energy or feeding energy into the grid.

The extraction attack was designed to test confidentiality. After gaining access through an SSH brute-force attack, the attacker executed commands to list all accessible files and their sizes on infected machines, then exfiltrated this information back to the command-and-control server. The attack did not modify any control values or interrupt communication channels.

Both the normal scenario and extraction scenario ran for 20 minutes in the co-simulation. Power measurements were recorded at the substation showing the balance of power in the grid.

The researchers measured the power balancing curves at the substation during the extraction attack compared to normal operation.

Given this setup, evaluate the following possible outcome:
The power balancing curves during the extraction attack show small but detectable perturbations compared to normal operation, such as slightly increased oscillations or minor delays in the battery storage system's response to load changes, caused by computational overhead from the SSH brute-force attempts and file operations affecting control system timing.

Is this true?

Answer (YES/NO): NO